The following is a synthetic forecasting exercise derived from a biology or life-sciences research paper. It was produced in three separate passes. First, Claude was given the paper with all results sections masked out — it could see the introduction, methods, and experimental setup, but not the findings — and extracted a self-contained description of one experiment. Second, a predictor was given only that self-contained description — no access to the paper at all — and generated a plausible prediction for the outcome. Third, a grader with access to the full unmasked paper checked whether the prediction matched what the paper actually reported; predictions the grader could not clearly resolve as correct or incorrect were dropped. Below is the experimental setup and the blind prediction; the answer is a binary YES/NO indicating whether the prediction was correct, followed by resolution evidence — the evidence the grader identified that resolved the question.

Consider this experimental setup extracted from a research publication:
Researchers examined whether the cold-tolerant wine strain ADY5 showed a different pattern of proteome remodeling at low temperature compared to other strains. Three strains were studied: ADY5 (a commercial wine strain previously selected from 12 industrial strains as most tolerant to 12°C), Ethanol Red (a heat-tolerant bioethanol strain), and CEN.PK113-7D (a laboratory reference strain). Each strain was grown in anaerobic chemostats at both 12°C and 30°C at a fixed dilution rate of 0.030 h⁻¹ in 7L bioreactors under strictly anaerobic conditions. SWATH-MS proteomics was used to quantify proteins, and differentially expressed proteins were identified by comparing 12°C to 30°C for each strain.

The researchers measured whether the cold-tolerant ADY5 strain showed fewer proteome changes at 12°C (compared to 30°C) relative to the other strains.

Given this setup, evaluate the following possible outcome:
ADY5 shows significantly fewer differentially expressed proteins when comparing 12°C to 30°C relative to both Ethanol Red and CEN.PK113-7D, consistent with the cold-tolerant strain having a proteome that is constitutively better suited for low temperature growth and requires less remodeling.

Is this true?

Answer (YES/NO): NO